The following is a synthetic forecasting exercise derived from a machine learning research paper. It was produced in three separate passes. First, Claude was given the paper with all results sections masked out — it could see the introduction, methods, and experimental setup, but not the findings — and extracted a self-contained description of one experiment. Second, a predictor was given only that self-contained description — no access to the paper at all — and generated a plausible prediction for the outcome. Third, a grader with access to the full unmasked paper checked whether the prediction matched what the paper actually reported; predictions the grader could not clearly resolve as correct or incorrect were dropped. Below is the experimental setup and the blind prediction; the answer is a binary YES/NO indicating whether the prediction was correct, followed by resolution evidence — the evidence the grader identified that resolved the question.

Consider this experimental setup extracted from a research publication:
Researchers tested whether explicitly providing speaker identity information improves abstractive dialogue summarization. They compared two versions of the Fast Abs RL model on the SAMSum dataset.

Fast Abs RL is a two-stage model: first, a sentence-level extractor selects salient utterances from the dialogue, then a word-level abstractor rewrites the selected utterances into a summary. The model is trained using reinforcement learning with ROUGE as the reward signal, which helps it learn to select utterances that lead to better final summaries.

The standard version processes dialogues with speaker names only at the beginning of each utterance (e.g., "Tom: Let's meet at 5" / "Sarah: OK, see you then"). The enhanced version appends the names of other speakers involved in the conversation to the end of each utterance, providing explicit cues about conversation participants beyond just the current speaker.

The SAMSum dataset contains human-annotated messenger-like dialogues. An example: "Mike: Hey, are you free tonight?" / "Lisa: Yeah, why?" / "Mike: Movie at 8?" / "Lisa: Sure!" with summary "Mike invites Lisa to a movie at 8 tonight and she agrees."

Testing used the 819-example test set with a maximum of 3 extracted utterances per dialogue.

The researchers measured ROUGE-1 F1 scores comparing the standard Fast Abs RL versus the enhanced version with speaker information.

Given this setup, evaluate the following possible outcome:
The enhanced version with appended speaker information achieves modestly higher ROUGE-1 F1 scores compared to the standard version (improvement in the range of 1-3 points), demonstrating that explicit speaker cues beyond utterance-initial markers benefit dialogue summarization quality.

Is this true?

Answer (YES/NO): NO